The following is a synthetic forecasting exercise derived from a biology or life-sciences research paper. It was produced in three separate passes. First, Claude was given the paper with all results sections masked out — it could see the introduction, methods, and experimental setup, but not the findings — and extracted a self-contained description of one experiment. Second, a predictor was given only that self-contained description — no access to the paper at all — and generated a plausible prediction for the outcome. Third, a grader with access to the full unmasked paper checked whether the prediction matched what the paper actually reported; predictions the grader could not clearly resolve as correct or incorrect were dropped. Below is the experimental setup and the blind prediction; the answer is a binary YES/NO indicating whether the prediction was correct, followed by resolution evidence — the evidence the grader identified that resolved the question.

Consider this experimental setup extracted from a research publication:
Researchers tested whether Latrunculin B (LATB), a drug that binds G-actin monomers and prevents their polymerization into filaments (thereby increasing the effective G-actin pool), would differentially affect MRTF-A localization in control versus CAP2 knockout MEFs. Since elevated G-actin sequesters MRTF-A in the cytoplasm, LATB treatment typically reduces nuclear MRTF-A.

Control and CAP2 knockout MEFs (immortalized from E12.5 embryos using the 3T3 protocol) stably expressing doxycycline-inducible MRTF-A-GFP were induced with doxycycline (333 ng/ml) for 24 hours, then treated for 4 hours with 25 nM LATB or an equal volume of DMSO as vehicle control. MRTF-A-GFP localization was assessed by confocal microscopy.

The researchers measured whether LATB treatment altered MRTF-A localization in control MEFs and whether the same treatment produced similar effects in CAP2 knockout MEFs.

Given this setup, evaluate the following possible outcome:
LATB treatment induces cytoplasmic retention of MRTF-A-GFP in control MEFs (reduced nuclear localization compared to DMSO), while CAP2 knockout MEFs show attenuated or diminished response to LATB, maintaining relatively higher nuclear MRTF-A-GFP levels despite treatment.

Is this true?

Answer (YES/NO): NO